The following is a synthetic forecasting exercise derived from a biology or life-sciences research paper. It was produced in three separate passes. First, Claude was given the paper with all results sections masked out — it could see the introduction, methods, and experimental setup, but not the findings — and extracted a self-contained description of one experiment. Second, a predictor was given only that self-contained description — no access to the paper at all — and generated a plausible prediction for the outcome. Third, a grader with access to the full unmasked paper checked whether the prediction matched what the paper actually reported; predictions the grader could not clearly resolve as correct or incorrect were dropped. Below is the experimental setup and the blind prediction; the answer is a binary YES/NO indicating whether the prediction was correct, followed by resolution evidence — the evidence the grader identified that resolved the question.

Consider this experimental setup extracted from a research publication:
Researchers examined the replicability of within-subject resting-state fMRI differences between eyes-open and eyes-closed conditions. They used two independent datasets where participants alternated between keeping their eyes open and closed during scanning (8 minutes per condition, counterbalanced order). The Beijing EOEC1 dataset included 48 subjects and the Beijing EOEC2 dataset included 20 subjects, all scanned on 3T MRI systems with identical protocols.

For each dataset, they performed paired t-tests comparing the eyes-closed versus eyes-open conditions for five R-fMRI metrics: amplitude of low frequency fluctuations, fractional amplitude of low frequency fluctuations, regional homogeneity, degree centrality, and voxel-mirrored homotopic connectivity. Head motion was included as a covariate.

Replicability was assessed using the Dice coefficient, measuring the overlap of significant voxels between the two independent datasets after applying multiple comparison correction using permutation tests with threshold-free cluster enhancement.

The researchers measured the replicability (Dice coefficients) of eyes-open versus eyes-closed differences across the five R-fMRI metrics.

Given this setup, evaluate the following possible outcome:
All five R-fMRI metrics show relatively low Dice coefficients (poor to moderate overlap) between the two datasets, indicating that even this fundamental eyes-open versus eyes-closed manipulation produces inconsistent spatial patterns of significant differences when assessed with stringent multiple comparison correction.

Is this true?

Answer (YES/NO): YES